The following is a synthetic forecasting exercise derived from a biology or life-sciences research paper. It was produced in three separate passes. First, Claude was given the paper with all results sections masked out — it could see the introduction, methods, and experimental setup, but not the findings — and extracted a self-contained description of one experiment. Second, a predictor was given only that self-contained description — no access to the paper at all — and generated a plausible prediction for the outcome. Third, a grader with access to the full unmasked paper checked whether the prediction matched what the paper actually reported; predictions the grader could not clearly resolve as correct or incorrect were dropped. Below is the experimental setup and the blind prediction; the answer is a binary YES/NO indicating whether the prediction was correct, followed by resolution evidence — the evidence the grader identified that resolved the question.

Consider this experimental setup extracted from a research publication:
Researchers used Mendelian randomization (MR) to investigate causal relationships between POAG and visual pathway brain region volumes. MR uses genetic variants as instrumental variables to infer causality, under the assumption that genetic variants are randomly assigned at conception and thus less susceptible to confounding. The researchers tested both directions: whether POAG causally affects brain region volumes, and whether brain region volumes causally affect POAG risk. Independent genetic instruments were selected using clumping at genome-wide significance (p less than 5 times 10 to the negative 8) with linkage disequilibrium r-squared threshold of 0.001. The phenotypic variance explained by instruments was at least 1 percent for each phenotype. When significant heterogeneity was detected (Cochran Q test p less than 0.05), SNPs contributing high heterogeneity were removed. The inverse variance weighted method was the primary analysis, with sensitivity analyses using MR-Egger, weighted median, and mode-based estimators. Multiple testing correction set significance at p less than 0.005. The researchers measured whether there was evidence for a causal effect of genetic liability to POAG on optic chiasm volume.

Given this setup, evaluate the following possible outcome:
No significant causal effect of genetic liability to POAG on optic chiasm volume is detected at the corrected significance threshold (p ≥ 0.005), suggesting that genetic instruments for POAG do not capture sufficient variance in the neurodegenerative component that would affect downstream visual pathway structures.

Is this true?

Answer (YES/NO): YES